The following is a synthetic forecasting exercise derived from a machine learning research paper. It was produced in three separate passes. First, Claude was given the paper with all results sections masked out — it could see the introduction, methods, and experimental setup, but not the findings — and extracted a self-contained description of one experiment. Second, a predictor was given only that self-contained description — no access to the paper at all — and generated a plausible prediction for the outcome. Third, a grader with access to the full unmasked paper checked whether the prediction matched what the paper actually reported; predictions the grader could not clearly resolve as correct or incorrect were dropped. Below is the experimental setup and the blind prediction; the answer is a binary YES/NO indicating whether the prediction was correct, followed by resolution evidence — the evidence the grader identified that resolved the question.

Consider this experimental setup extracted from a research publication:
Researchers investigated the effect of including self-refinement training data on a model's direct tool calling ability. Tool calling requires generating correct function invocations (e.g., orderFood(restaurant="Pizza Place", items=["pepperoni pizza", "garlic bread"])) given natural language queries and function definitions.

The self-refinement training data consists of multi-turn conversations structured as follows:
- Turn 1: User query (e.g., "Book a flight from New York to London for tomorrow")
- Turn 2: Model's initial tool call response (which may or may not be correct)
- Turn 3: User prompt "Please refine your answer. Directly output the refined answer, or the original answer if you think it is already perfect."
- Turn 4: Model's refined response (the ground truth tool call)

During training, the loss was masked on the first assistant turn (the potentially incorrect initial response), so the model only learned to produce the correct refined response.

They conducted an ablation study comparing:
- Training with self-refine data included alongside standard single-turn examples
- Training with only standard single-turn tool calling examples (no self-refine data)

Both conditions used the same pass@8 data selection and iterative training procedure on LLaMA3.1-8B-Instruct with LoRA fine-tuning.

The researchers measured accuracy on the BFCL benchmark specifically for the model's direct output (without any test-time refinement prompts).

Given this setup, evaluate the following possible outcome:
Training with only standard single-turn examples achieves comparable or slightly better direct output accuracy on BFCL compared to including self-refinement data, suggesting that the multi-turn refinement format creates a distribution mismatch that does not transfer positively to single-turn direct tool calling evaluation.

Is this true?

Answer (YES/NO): NO